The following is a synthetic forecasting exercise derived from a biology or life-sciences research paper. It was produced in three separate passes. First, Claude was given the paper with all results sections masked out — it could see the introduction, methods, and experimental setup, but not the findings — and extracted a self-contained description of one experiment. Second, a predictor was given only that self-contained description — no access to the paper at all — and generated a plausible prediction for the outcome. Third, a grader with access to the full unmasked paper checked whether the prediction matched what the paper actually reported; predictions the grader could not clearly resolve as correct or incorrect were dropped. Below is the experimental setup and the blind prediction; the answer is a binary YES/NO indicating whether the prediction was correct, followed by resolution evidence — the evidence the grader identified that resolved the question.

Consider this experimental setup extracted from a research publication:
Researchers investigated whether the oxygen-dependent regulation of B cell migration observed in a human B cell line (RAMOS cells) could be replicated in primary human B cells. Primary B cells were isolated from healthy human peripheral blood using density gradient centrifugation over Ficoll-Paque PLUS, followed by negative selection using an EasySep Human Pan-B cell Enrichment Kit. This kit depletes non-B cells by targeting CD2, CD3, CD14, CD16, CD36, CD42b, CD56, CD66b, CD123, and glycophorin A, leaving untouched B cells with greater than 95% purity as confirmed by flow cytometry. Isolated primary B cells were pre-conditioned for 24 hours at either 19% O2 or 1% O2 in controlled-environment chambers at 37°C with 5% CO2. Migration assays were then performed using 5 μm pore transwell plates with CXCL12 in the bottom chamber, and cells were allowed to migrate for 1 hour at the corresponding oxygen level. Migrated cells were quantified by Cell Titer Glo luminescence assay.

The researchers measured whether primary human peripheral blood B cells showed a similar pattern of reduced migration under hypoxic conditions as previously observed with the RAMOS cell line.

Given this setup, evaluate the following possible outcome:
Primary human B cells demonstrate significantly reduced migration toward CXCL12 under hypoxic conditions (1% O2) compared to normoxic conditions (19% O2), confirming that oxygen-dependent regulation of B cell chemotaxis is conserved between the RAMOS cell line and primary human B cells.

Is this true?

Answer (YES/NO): YES